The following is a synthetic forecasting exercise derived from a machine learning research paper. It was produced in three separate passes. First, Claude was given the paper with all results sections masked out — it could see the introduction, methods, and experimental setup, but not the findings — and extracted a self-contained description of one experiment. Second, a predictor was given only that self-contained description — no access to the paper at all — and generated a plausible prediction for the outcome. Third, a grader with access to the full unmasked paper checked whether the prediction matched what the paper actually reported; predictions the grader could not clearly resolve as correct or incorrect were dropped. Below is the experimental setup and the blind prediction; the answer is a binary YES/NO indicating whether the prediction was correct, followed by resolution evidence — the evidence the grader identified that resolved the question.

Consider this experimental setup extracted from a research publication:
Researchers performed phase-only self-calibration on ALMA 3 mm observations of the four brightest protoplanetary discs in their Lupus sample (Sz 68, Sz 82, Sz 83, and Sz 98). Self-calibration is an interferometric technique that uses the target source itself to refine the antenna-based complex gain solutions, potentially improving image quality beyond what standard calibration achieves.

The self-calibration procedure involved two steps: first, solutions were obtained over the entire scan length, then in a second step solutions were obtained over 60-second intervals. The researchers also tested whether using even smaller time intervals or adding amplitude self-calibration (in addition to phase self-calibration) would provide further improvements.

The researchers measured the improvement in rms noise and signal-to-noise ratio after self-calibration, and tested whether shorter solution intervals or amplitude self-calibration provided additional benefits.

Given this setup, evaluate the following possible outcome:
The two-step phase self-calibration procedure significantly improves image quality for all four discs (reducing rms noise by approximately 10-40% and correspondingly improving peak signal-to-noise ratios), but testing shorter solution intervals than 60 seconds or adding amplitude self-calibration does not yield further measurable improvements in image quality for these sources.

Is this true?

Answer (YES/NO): YES